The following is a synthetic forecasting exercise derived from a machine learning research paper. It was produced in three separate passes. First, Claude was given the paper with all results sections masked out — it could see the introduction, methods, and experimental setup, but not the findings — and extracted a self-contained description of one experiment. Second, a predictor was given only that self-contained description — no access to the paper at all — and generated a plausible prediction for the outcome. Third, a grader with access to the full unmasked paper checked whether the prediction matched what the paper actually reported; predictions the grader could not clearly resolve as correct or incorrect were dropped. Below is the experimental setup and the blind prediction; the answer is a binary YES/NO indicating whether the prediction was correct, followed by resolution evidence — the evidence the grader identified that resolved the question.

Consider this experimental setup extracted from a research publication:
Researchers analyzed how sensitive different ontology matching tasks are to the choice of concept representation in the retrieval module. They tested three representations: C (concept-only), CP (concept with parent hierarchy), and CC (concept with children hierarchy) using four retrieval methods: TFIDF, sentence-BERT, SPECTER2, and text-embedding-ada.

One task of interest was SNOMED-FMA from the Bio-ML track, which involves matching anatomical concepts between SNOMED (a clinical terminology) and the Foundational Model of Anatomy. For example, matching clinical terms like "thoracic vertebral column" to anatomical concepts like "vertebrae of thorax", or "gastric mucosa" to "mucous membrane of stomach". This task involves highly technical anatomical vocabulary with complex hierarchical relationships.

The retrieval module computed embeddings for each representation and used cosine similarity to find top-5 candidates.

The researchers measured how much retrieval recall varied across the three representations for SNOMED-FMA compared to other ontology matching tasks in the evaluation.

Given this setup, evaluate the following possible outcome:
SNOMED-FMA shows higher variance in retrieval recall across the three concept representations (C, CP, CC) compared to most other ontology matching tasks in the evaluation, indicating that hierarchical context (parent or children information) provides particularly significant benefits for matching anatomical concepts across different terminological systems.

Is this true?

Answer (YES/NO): NO